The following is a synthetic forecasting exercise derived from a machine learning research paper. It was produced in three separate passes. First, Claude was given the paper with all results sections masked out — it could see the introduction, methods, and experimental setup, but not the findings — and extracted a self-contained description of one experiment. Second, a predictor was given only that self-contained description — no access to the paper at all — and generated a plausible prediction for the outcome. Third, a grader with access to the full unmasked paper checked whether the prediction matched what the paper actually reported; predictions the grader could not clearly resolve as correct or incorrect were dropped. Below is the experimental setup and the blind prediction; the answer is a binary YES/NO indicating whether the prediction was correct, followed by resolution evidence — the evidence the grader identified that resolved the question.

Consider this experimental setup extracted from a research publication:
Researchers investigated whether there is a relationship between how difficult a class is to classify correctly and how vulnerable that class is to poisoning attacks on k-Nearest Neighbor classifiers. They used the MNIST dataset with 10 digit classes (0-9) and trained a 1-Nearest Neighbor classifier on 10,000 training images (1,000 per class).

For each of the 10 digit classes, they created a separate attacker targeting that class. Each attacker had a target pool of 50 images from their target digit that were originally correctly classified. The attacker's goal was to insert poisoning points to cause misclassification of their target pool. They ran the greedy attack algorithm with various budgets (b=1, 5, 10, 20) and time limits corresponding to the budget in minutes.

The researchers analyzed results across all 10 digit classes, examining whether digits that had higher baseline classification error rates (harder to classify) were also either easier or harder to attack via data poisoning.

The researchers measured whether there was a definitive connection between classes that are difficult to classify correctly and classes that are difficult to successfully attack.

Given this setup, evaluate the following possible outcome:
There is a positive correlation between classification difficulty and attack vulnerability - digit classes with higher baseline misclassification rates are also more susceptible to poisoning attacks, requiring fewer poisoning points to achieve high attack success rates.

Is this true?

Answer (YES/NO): NO